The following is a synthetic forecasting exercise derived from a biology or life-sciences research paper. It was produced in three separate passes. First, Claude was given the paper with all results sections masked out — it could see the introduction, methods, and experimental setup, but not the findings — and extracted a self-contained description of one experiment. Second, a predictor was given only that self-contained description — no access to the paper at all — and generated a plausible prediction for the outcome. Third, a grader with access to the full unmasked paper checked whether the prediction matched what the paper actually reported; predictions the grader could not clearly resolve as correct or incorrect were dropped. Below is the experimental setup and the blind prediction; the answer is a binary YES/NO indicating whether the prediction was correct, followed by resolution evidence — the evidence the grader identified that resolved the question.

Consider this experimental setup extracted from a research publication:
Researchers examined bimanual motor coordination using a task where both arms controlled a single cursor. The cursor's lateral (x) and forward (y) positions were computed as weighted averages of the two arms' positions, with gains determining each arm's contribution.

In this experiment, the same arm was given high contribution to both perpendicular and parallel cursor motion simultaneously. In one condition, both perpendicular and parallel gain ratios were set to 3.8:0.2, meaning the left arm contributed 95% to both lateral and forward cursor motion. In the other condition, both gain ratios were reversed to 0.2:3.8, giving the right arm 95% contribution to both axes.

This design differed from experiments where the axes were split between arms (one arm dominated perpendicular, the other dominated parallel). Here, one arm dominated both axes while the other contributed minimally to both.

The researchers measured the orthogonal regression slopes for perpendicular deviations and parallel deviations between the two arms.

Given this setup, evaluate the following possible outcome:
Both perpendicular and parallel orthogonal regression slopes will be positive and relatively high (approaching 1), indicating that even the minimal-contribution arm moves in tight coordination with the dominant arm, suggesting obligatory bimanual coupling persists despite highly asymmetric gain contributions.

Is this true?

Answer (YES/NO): NO